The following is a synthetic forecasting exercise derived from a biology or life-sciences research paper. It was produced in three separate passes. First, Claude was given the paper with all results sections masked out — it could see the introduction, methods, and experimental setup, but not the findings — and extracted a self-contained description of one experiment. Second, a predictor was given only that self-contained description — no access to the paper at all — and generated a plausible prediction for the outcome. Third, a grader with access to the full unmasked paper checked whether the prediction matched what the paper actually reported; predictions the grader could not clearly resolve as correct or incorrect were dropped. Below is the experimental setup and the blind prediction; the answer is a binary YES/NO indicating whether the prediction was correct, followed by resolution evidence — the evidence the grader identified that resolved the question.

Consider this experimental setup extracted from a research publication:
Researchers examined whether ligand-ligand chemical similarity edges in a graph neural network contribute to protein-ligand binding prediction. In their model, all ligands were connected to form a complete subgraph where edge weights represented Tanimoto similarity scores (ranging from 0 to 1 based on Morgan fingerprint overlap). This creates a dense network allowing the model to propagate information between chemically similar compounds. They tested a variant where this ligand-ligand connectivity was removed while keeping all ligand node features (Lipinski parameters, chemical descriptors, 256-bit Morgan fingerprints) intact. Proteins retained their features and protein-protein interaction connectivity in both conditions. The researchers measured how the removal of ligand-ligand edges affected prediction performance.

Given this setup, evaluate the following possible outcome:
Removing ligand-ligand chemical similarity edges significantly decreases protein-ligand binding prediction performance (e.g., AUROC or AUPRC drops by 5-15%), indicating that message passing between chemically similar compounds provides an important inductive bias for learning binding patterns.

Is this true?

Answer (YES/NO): NO